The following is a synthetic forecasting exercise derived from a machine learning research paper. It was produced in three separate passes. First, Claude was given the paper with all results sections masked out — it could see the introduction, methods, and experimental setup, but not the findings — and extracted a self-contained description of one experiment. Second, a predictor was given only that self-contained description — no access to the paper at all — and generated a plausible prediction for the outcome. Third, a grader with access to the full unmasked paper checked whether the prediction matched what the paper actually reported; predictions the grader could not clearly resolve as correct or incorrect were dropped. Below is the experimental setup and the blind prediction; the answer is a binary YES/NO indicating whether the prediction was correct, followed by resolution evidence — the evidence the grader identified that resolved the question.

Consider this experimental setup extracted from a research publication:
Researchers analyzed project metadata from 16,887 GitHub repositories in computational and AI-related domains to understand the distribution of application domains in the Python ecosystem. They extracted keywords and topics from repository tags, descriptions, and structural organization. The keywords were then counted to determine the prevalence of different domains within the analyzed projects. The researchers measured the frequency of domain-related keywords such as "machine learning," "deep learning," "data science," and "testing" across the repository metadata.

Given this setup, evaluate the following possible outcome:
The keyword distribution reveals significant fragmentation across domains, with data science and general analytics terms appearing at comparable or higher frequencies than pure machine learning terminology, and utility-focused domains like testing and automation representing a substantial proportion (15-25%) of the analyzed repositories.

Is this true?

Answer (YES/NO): NO